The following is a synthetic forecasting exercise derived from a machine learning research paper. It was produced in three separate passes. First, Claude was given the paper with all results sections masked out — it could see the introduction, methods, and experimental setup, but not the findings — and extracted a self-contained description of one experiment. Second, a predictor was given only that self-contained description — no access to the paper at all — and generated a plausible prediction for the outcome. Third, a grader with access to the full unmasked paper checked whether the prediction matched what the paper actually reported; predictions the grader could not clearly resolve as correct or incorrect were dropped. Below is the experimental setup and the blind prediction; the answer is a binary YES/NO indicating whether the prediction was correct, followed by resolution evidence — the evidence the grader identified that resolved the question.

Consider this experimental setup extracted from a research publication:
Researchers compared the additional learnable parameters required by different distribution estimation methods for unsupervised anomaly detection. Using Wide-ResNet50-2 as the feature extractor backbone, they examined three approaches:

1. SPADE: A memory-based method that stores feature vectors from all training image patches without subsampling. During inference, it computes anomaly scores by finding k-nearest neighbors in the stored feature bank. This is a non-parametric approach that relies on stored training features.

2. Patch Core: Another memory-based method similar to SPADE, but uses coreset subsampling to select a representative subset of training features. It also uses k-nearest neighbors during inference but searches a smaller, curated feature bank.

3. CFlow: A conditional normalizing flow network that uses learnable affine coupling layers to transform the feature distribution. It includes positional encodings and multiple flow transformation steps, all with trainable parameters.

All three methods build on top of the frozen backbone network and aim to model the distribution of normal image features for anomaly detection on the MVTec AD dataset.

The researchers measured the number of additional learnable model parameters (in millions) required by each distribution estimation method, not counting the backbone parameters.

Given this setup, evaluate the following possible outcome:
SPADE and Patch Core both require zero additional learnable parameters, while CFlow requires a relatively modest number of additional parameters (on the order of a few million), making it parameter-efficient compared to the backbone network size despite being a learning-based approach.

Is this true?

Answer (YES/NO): NO